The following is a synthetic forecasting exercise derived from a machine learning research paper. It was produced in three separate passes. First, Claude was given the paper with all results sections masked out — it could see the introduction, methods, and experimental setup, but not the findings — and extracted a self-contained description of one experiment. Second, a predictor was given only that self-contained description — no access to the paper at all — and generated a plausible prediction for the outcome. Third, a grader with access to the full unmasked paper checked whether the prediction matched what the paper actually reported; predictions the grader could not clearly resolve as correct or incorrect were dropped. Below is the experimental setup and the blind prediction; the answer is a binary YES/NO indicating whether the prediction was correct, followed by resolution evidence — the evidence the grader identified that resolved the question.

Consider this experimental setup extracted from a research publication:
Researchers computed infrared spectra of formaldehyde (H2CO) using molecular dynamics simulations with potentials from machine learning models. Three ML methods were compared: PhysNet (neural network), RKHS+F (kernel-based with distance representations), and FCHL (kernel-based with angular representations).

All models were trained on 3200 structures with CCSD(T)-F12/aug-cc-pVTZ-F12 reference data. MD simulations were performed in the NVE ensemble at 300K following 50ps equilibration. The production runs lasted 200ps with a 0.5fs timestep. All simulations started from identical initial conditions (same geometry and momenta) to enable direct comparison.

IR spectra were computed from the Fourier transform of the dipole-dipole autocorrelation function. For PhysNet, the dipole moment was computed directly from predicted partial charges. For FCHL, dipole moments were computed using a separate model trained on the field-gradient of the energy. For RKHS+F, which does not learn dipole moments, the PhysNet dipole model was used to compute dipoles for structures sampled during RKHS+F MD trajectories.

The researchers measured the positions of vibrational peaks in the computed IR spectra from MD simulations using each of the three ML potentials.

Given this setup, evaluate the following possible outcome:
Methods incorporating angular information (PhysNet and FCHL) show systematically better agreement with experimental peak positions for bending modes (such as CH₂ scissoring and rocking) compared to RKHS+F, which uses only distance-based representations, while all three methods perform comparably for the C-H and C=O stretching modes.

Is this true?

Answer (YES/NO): NO